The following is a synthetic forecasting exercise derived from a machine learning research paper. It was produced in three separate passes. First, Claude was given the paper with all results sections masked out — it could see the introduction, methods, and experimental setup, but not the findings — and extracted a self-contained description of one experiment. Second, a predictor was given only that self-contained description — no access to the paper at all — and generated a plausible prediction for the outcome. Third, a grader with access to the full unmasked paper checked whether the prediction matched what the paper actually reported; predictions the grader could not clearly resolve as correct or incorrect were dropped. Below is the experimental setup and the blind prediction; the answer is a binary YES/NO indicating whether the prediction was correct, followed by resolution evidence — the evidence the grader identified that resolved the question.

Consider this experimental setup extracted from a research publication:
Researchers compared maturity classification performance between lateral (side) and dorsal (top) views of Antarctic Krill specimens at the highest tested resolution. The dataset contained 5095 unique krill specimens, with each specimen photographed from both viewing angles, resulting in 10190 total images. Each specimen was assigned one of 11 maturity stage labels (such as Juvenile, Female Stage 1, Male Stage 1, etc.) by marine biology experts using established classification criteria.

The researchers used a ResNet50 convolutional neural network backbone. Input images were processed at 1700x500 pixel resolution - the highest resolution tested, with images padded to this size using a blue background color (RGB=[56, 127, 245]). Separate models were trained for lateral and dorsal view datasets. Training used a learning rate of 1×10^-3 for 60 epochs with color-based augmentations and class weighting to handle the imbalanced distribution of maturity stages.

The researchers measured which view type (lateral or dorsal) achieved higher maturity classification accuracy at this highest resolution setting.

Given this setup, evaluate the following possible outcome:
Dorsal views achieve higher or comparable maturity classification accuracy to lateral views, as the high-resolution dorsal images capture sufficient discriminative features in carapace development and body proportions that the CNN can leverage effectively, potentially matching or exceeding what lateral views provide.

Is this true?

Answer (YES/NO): NO